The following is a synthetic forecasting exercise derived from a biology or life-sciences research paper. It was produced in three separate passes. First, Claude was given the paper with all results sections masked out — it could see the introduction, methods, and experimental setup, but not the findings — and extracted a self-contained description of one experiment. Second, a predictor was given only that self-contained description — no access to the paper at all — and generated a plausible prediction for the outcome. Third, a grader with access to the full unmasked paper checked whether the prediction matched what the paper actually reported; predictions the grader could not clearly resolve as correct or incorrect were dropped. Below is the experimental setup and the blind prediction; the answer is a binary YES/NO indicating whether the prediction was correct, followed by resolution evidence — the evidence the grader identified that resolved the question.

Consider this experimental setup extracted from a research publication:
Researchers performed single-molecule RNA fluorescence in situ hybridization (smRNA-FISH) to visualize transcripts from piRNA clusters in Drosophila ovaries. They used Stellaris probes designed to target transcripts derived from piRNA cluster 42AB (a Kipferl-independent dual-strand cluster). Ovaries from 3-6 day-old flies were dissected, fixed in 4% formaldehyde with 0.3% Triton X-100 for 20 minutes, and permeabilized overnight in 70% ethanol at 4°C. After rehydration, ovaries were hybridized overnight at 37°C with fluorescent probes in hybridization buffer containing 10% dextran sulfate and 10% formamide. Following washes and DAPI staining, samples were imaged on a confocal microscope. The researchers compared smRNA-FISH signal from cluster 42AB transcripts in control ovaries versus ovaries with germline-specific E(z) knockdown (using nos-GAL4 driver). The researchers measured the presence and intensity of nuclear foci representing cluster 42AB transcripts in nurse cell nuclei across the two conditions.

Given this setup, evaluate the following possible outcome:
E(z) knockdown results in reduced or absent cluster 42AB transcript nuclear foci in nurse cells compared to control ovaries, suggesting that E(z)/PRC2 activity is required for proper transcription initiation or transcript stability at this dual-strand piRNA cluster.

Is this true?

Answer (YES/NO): YES